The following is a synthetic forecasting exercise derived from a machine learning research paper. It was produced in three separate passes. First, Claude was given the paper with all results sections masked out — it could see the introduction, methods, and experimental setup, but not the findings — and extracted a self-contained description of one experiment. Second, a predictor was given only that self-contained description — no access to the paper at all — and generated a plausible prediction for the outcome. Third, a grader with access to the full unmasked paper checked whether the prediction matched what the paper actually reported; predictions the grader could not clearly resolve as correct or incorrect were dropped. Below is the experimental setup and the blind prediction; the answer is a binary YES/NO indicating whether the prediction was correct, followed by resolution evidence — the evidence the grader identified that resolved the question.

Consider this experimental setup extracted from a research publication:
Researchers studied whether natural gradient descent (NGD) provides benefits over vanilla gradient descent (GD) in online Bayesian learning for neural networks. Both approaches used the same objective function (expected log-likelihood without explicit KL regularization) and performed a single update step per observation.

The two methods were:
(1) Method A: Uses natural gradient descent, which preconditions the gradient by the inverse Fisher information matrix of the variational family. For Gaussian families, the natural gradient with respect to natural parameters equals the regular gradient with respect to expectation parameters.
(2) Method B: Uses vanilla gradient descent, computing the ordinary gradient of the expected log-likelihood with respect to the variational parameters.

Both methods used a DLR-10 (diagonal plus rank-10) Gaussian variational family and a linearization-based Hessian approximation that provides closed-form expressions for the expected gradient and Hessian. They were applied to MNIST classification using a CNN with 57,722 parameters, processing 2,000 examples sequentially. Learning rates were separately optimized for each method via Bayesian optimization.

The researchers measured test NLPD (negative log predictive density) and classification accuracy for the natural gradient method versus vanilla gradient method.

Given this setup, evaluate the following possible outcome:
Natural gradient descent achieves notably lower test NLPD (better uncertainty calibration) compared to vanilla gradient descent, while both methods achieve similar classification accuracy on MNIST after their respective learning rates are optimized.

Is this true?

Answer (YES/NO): NO